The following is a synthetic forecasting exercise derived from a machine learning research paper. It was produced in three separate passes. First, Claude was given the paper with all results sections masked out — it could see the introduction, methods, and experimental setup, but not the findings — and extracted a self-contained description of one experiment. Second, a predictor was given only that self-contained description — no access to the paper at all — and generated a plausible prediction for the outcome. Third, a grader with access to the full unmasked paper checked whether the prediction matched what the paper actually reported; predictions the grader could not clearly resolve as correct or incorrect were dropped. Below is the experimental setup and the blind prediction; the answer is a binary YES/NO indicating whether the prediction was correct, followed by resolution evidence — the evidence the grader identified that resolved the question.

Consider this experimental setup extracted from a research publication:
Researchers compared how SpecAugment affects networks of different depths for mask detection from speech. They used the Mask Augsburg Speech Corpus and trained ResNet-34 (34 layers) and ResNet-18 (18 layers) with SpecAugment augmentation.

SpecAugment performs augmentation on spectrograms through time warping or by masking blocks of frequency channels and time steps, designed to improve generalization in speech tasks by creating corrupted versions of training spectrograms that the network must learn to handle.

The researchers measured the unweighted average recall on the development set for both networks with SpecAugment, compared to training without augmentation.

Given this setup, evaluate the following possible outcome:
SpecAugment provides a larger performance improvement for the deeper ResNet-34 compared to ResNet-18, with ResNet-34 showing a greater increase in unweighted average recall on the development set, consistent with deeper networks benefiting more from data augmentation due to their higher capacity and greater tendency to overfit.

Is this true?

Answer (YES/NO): YES